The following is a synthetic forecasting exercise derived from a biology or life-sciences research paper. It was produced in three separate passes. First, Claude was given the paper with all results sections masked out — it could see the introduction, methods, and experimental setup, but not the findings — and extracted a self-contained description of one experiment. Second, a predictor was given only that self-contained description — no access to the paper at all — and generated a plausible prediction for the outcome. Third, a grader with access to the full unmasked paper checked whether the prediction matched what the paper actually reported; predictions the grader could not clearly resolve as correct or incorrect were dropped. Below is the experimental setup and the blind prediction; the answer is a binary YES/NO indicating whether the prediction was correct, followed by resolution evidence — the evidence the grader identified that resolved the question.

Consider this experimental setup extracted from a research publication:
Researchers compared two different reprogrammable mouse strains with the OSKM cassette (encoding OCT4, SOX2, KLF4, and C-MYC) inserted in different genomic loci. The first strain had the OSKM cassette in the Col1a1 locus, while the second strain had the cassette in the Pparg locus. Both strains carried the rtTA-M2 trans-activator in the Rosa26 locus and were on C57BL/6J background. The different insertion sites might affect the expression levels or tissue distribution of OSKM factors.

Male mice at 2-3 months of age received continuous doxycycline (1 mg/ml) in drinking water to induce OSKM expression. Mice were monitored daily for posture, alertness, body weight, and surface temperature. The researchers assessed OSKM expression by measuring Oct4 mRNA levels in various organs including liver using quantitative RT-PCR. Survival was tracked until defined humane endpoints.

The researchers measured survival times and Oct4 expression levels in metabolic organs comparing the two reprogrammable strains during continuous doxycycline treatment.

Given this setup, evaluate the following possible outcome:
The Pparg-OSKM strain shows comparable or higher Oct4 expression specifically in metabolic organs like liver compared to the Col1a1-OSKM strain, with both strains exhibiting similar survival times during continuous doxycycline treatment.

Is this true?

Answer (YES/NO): NO